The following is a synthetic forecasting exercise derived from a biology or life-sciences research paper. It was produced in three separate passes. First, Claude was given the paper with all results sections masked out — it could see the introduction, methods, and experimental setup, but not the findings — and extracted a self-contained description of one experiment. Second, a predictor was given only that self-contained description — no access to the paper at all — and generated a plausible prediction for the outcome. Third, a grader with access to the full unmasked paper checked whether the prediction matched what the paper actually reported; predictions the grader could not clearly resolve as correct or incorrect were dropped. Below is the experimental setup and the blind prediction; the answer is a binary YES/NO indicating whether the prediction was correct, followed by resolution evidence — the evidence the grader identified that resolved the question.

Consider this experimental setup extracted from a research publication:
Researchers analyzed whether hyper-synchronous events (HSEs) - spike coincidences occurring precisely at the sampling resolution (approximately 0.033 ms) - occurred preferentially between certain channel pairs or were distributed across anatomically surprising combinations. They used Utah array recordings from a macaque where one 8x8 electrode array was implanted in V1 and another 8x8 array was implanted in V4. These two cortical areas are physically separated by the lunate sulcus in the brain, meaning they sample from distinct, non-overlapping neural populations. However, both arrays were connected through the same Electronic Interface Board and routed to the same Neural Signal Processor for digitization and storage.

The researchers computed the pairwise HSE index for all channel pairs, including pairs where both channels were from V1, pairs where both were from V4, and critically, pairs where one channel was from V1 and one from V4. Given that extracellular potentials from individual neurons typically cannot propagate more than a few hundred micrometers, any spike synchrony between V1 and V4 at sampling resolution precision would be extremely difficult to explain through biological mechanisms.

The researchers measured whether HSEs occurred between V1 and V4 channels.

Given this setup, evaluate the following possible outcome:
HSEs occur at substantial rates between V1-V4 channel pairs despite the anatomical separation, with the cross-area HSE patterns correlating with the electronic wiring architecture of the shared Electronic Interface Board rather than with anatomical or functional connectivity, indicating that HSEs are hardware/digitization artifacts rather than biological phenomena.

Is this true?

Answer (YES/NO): NO